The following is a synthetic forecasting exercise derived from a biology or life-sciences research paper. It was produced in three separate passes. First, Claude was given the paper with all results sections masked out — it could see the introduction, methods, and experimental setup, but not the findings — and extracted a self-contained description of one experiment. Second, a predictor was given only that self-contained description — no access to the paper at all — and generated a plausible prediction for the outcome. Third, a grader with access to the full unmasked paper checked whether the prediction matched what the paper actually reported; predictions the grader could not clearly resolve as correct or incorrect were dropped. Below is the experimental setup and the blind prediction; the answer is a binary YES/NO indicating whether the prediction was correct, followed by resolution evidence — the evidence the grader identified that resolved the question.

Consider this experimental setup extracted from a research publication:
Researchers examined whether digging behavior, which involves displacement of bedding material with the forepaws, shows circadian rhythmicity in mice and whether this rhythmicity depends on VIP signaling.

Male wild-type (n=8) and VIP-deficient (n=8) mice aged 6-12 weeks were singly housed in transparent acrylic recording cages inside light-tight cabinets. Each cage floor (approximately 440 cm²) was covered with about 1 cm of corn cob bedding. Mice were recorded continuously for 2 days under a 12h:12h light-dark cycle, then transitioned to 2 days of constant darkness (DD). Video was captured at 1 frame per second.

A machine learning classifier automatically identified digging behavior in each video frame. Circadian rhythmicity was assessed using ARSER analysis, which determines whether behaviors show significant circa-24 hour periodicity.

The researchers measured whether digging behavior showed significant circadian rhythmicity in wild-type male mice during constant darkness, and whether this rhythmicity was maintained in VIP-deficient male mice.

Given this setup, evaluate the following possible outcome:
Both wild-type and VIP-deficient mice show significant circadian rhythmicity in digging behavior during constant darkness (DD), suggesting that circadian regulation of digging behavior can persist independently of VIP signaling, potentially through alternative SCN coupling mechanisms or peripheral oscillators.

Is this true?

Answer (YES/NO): YES